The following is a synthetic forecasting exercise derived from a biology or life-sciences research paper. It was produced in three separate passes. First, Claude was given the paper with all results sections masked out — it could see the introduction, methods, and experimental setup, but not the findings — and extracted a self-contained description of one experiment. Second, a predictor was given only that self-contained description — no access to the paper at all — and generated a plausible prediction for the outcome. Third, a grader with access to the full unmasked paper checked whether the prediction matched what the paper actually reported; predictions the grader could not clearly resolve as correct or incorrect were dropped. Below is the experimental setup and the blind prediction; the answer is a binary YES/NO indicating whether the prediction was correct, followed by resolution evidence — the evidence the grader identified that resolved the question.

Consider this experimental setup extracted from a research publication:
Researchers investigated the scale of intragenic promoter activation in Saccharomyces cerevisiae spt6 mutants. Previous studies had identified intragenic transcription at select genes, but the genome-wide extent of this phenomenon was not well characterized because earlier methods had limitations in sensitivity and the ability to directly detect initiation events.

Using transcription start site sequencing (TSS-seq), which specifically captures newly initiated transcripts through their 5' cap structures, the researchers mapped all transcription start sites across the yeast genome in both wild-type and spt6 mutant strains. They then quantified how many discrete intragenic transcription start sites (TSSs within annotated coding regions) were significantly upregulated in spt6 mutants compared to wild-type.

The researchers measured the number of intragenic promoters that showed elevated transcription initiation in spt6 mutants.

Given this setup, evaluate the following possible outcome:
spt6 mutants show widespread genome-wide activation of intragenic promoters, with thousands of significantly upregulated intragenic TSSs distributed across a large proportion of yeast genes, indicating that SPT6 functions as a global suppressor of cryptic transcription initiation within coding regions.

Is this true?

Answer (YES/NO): YES